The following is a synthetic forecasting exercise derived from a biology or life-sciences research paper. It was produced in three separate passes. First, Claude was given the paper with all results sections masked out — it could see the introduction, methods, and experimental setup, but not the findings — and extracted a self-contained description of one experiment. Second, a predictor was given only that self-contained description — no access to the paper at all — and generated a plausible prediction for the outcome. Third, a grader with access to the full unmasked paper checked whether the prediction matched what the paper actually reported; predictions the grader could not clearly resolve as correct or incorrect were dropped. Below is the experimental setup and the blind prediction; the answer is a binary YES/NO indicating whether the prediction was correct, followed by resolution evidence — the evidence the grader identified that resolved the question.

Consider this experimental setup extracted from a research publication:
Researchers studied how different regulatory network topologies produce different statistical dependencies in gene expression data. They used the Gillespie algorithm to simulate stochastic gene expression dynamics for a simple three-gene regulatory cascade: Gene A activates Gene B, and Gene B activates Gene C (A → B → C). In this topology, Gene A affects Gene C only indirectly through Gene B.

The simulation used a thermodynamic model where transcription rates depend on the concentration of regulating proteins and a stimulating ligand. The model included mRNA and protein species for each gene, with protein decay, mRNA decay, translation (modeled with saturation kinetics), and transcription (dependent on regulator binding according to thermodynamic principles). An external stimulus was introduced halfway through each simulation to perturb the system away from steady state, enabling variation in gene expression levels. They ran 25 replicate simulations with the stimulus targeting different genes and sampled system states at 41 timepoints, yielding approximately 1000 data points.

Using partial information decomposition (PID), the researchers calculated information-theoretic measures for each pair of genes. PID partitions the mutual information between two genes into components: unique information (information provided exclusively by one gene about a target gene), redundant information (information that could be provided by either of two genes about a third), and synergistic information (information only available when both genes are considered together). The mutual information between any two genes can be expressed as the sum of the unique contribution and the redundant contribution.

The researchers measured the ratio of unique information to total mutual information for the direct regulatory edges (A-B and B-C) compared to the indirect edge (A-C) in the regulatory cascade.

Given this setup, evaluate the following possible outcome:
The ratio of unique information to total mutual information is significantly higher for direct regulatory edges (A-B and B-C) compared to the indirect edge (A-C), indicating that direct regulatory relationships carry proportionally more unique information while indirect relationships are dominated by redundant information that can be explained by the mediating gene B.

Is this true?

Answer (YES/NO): NO